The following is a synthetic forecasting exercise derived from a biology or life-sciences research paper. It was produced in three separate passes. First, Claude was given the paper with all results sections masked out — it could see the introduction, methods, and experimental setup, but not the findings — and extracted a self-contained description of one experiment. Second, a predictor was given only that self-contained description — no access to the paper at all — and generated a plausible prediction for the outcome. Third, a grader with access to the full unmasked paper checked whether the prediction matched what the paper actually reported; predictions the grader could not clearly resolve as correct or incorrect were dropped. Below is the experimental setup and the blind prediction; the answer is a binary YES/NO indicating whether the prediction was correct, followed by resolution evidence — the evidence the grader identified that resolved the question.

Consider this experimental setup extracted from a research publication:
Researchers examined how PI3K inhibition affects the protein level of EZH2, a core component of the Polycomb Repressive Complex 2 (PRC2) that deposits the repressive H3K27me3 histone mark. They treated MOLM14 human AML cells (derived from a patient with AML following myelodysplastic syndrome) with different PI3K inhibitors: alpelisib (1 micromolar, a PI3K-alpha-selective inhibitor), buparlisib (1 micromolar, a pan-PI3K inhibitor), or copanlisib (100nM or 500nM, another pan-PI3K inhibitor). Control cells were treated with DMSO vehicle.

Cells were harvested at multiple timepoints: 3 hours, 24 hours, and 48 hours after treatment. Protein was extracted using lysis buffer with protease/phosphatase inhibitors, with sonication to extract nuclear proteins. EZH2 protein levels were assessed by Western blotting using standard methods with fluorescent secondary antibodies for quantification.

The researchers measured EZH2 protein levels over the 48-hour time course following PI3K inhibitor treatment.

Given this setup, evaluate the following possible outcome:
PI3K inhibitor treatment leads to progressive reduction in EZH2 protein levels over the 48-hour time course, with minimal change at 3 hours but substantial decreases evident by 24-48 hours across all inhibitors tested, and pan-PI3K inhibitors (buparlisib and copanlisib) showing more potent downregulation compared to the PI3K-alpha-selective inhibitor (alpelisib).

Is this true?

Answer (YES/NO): NO